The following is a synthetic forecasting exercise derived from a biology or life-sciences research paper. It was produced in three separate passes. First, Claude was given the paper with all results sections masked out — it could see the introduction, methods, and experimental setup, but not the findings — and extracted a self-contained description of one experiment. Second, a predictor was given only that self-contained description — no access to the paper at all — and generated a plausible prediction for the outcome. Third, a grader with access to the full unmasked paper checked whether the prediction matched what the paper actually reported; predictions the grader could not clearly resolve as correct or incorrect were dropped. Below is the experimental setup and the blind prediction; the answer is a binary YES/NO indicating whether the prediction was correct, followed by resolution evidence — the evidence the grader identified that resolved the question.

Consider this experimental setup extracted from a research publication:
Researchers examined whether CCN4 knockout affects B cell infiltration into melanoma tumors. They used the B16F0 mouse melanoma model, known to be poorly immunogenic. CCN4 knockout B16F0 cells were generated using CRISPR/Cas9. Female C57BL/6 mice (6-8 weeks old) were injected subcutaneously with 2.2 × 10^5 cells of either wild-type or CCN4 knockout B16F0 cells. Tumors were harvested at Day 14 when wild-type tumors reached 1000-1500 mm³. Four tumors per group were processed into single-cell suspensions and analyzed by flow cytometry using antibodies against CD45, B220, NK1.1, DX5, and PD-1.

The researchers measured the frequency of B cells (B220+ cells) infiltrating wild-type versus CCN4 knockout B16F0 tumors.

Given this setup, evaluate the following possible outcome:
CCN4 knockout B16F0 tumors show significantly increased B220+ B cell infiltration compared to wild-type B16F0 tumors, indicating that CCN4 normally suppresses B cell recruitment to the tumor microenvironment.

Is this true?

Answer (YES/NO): NO